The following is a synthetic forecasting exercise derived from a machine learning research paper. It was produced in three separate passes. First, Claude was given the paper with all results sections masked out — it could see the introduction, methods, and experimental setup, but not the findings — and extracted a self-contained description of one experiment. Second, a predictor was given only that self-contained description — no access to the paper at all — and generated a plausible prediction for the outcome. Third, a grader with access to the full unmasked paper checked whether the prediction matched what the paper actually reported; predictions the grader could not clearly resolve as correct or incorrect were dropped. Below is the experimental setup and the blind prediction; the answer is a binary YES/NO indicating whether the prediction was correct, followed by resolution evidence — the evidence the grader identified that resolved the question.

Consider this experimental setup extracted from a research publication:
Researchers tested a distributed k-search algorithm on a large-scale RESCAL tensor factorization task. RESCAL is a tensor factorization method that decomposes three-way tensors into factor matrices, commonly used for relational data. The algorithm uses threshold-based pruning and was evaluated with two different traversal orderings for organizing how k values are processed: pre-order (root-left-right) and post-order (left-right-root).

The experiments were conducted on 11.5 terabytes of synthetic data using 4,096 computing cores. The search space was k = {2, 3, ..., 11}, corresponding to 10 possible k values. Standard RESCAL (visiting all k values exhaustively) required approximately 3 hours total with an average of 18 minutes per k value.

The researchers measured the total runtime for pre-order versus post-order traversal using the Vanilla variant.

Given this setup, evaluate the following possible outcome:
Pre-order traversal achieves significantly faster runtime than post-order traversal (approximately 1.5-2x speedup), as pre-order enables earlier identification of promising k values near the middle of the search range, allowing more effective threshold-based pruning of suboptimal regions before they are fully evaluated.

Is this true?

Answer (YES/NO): NO